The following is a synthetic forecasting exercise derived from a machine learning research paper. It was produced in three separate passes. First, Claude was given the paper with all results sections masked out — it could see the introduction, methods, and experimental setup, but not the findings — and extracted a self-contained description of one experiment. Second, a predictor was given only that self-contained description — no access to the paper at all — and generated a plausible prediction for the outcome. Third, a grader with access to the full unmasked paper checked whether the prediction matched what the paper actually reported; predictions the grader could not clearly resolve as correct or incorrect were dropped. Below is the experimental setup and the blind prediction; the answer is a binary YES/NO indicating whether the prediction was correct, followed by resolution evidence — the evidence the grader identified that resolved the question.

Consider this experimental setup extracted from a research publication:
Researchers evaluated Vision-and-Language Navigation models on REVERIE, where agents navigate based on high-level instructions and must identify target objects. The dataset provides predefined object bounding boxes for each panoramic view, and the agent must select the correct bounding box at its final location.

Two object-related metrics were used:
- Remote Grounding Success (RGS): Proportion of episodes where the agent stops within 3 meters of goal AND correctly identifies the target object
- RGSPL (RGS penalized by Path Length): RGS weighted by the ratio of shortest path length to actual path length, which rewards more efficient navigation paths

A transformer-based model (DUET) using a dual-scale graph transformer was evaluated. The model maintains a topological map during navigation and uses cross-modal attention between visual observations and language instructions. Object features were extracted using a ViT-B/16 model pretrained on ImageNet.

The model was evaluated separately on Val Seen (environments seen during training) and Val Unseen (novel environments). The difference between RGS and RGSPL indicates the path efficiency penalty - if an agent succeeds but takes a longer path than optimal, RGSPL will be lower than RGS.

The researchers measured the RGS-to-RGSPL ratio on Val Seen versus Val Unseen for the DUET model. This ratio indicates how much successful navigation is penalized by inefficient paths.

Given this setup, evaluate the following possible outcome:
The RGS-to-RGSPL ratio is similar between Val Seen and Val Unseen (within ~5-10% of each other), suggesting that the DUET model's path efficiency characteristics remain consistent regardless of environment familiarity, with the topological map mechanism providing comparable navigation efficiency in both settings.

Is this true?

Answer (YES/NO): NO